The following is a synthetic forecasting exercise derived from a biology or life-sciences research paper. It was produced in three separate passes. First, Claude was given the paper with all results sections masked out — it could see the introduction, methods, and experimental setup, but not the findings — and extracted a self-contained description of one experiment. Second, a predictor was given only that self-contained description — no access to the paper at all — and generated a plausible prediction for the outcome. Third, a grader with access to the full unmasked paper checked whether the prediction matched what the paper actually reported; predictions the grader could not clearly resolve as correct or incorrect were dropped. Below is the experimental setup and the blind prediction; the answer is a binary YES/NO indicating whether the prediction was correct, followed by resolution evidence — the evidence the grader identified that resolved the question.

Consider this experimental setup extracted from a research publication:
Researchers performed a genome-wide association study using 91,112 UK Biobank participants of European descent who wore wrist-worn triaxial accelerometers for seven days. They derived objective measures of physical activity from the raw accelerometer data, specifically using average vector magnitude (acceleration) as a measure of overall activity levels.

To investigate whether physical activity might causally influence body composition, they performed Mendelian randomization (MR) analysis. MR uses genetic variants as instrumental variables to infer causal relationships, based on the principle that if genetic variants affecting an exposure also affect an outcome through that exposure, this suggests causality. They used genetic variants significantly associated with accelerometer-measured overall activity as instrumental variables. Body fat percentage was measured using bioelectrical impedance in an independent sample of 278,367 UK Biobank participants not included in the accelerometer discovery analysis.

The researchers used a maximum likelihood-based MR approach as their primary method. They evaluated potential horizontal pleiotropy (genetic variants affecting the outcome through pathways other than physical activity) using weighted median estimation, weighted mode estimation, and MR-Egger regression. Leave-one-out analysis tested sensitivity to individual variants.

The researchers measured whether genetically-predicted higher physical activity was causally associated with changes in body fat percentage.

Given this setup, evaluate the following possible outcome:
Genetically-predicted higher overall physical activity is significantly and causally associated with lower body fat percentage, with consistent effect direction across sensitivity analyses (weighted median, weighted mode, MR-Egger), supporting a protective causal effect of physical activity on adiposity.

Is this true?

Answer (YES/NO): YES